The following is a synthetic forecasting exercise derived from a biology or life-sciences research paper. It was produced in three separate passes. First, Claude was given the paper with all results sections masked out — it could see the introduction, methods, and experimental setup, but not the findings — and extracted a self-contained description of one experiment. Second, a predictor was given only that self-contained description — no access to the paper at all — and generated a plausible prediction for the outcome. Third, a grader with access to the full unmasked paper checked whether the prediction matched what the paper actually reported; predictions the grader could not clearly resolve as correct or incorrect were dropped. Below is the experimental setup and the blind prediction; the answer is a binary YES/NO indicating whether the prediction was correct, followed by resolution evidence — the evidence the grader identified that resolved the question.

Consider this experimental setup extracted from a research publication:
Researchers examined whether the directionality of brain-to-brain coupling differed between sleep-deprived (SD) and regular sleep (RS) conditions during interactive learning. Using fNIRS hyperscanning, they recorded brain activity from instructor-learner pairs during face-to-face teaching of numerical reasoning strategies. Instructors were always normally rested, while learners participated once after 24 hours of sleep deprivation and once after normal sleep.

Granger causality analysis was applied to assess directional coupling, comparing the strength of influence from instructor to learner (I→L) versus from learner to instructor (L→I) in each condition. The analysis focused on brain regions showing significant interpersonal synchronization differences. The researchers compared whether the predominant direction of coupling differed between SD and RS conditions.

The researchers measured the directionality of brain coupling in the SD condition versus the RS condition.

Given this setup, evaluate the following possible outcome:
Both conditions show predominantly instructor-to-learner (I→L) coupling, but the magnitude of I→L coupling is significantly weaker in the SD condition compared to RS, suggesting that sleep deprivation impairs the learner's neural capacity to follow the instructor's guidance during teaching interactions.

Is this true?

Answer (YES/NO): NO